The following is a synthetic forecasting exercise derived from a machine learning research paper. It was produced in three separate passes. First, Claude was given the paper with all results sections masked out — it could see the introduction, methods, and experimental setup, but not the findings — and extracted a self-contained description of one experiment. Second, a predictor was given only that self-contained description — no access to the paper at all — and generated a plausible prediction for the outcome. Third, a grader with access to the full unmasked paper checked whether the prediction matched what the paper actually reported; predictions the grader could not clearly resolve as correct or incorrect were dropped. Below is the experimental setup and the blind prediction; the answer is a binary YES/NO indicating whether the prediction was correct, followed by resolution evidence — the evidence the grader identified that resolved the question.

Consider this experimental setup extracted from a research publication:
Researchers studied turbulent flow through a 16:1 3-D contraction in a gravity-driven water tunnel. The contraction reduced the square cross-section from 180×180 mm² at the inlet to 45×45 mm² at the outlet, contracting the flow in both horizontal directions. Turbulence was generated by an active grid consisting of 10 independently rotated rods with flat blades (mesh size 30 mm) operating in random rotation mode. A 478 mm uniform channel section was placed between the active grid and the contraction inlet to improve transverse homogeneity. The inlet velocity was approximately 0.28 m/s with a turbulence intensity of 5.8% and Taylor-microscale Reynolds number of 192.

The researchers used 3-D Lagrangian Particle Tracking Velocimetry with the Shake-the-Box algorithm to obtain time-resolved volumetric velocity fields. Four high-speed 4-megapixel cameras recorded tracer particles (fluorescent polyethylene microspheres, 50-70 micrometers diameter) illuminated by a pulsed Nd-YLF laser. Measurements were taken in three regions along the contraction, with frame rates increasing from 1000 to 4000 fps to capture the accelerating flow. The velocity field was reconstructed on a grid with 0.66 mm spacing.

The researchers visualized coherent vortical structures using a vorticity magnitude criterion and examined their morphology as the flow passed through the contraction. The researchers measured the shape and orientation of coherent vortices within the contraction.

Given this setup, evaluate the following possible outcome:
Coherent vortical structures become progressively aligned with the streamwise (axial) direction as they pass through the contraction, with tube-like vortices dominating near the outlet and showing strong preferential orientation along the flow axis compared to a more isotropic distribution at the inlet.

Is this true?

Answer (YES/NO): YES